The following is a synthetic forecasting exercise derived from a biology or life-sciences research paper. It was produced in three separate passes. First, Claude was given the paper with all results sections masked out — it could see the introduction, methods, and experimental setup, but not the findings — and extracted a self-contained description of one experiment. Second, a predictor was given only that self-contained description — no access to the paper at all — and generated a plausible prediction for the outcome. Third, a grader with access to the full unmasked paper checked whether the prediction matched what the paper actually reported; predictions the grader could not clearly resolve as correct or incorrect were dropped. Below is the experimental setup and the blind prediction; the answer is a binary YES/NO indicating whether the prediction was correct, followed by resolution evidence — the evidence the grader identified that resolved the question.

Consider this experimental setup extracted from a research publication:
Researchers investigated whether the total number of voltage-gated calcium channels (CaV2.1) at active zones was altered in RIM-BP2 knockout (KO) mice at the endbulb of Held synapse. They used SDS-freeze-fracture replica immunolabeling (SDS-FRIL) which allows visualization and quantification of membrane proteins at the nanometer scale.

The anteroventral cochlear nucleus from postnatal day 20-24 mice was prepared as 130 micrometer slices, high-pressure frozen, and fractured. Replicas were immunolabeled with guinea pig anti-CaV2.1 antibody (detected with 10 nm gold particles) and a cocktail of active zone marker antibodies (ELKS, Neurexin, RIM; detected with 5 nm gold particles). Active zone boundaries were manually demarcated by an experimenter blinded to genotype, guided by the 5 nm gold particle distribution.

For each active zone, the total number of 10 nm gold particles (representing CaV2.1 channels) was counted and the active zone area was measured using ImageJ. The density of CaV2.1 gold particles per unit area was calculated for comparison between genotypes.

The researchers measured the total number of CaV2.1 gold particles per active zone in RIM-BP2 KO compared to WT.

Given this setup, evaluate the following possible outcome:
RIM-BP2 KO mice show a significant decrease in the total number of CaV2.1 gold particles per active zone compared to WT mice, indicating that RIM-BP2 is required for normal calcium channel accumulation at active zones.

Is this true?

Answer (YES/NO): YES